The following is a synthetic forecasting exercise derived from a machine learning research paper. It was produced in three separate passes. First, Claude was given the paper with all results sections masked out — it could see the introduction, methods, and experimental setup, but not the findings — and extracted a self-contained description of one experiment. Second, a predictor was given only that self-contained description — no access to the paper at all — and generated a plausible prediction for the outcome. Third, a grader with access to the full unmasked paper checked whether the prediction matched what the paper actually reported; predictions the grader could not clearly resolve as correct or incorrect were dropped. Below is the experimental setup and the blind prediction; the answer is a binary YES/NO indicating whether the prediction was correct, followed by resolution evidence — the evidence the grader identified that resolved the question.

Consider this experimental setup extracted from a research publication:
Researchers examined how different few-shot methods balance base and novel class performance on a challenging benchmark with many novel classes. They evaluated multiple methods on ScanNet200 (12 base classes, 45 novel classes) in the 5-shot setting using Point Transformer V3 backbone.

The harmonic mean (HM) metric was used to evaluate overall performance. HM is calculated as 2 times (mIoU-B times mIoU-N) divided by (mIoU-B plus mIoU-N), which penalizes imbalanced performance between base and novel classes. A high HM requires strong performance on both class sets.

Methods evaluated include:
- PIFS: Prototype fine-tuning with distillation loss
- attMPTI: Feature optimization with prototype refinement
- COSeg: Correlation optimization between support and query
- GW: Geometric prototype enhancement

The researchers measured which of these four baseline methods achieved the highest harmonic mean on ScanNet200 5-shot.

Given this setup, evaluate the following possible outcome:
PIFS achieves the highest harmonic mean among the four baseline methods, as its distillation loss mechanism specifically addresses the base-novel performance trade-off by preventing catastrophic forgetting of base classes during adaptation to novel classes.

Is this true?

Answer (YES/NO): NO